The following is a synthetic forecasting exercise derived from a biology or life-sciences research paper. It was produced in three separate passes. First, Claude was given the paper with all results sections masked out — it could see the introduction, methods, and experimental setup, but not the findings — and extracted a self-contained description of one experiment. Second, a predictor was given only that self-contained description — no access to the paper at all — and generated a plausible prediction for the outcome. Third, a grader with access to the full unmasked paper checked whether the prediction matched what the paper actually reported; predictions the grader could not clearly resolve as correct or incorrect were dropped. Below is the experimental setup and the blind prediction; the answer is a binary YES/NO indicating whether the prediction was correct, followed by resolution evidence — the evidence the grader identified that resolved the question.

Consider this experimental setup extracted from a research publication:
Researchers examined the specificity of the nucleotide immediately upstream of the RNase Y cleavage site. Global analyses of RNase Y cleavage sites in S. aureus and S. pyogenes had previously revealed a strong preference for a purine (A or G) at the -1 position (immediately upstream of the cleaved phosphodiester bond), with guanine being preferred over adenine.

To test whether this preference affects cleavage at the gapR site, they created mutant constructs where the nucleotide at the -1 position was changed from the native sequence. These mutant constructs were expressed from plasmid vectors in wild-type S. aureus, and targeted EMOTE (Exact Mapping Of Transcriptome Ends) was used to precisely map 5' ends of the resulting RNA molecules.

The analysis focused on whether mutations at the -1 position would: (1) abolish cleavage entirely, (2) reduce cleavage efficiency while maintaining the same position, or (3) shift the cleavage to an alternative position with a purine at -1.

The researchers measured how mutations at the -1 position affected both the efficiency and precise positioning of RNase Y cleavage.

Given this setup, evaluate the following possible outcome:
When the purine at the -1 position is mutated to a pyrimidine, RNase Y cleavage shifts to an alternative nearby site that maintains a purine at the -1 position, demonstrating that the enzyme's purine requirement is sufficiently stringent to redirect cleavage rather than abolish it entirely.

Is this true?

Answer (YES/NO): NO